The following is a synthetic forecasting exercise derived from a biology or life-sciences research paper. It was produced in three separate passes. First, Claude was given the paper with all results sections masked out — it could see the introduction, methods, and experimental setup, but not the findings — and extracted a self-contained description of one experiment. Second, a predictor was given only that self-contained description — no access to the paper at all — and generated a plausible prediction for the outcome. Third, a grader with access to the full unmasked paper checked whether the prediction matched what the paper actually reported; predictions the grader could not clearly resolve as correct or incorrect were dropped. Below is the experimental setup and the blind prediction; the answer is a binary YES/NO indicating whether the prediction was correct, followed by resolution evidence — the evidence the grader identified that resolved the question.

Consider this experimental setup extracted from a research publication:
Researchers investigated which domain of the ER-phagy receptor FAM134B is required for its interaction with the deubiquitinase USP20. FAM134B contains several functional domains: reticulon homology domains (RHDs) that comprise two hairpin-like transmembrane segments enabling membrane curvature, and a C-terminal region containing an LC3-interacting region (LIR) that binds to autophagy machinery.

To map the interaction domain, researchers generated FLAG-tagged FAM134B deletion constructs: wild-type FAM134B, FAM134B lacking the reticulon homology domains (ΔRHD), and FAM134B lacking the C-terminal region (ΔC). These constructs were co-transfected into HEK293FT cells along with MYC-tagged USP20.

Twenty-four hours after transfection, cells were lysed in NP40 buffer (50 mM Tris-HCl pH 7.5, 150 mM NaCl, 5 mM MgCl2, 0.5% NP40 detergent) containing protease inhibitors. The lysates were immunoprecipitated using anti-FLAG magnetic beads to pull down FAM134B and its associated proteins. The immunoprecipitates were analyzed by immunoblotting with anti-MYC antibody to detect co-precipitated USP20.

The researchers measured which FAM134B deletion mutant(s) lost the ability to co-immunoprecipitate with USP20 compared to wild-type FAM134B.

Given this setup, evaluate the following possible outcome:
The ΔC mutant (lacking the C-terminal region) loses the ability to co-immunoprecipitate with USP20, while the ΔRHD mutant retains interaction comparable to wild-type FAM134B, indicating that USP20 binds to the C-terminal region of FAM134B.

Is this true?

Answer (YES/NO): NO